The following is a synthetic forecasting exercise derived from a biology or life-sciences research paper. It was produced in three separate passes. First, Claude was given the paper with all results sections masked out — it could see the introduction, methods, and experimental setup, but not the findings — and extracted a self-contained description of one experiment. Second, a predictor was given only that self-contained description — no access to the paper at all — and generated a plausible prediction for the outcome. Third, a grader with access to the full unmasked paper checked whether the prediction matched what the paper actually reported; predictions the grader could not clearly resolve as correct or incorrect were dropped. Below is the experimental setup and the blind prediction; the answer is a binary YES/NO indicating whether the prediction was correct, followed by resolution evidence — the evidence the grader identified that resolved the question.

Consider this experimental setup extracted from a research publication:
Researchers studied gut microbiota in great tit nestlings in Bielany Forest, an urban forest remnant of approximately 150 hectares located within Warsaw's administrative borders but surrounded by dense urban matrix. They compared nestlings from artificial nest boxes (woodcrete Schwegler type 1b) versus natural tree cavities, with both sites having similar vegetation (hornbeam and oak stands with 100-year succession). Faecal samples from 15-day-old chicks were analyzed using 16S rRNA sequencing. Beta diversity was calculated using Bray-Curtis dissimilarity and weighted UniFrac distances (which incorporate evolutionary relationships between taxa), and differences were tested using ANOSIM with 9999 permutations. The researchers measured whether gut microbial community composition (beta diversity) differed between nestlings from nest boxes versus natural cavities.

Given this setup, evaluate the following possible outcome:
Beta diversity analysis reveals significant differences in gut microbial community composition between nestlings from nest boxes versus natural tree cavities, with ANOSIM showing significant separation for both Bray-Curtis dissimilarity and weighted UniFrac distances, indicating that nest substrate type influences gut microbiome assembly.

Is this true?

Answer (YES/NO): NO